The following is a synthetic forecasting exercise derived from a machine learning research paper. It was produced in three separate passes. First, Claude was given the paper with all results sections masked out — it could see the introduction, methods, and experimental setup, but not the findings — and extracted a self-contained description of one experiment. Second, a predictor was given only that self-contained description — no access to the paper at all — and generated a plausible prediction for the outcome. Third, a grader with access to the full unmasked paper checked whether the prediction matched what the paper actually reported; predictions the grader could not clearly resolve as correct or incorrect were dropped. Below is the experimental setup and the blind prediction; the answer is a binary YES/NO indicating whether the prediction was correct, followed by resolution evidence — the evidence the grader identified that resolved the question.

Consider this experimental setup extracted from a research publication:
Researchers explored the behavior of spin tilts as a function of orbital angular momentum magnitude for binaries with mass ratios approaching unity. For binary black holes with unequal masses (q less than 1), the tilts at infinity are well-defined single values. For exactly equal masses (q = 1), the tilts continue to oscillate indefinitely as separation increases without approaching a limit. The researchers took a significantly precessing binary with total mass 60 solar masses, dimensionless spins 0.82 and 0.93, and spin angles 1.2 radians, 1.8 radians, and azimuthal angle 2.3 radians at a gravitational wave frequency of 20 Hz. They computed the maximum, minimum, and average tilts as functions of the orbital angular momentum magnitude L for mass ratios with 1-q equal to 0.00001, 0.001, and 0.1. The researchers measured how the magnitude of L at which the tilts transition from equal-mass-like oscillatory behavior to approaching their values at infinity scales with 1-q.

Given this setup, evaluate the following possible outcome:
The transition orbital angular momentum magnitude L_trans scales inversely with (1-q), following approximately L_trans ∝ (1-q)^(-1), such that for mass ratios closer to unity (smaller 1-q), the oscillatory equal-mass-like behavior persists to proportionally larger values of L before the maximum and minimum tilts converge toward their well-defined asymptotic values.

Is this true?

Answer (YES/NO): YES